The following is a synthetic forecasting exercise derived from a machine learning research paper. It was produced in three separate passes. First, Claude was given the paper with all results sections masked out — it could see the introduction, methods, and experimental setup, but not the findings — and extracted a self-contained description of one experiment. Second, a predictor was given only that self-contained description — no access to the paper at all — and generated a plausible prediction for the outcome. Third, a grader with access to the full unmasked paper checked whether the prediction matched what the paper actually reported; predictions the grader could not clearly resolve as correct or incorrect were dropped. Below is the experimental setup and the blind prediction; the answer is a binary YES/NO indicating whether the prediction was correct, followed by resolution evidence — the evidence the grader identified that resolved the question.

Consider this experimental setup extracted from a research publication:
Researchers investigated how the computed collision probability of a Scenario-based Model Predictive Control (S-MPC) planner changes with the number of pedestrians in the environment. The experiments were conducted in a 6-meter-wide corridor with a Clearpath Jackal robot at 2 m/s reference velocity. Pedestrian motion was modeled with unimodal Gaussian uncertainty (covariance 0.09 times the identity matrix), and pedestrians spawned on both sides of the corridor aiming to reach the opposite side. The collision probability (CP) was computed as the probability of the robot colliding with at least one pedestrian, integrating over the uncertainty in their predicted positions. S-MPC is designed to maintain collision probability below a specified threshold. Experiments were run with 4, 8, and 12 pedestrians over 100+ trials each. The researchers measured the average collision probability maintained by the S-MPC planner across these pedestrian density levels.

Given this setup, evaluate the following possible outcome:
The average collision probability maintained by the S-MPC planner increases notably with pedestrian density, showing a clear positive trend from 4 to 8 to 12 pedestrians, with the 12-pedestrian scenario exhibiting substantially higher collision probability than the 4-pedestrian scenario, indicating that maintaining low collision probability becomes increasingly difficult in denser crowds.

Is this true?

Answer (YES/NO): NO